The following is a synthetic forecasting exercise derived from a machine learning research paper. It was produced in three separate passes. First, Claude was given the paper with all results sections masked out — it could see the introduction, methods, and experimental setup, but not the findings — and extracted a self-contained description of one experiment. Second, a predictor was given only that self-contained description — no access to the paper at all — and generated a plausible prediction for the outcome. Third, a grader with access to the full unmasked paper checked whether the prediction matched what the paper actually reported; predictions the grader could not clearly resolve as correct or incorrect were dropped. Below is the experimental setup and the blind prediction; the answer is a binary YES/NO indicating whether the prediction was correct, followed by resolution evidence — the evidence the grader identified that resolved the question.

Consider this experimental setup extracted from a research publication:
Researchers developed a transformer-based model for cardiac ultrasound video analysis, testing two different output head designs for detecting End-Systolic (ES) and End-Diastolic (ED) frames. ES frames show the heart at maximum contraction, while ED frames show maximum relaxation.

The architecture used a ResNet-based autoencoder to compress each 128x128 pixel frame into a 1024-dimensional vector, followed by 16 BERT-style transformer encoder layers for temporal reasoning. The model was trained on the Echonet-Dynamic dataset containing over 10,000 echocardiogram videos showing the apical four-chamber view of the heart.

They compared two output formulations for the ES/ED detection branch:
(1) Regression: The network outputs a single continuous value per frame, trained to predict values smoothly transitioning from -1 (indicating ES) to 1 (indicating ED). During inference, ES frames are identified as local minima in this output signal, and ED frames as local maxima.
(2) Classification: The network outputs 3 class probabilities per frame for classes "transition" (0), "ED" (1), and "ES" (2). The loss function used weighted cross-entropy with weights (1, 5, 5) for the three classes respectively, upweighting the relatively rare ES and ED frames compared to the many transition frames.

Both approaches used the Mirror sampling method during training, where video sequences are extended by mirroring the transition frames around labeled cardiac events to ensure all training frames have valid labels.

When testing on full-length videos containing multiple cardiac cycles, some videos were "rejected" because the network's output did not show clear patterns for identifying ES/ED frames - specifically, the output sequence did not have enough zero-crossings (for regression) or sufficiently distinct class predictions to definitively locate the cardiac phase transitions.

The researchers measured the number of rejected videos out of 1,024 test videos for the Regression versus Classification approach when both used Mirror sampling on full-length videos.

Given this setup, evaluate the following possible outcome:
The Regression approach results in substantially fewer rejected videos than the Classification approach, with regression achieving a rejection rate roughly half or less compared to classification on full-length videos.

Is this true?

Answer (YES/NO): YES